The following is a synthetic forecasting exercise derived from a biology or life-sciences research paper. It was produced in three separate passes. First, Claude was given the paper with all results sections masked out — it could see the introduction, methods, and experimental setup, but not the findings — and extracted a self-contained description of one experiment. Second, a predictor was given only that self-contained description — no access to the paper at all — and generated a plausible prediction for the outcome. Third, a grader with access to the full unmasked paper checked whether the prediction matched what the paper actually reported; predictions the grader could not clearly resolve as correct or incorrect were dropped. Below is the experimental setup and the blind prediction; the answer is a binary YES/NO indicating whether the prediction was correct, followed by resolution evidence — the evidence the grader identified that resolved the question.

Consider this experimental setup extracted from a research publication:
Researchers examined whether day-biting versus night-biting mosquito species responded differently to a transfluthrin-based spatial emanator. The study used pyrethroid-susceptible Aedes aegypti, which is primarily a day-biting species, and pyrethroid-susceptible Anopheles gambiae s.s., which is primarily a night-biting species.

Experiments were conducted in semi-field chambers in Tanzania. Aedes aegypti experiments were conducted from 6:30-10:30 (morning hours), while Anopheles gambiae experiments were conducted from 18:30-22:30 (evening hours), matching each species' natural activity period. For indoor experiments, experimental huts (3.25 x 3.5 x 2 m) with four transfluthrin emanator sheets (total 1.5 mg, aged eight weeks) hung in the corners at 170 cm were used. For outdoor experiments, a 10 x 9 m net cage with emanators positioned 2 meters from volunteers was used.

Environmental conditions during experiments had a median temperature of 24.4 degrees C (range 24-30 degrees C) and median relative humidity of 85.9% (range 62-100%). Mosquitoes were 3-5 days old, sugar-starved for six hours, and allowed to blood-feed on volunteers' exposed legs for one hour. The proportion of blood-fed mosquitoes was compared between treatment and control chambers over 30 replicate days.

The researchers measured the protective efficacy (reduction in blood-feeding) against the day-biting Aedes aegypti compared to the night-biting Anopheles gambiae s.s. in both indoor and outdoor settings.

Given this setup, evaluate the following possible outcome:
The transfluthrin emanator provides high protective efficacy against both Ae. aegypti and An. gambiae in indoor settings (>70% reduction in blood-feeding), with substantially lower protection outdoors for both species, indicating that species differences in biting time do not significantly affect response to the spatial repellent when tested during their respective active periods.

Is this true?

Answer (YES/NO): NO